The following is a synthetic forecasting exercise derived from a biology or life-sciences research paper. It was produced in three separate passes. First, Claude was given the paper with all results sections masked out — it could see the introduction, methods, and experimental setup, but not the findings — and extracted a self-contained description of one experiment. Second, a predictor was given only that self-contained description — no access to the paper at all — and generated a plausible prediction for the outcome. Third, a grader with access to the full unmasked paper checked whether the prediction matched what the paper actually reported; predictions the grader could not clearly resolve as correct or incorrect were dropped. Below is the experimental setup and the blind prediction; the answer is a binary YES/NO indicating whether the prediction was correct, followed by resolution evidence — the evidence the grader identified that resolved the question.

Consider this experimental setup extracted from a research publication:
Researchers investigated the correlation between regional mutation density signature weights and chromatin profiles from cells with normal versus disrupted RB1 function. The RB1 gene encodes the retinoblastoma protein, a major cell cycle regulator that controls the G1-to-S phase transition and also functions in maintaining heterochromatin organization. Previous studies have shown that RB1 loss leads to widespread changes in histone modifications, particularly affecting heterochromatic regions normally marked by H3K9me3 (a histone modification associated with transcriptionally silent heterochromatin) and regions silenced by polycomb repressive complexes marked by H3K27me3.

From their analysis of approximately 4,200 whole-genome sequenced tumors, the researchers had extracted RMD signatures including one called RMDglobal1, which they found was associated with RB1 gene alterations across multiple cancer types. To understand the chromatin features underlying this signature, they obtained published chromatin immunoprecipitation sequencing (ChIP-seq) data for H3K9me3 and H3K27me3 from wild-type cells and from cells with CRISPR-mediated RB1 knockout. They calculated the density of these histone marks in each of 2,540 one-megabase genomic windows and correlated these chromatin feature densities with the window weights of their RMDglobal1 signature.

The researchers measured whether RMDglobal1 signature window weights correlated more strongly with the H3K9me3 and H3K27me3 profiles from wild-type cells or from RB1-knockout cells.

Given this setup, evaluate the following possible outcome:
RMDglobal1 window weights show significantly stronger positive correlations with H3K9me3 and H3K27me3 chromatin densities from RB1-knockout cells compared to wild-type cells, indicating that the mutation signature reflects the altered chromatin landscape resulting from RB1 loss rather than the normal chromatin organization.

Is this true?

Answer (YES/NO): NO